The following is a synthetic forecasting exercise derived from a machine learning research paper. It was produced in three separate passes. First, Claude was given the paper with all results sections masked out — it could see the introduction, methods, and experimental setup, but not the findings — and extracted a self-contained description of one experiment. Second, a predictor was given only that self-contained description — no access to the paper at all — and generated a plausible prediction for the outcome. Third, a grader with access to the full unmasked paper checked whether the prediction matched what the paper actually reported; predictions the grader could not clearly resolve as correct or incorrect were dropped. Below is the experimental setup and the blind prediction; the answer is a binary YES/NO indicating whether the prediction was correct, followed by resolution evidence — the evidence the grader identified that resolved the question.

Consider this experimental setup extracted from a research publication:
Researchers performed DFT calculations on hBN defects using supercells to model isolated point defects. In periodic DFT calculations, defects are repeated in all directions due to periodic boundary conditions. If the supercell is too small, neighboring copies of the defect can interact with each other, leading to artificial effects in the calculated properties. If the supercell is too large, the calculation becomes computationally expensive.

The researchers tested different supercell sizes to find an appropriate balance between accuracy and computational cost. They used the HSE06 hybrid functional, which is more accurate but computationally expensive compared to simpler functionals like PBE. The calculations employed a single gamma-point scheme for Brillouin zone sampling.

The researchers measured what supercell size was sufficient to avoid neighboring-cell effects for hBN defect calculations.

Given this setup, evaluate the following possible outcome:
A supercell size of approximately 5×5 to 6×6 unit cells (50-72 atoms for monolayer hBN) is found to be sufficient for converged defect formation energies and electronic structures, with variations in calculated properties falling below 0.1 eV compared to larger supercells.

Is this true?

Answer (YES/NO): NO